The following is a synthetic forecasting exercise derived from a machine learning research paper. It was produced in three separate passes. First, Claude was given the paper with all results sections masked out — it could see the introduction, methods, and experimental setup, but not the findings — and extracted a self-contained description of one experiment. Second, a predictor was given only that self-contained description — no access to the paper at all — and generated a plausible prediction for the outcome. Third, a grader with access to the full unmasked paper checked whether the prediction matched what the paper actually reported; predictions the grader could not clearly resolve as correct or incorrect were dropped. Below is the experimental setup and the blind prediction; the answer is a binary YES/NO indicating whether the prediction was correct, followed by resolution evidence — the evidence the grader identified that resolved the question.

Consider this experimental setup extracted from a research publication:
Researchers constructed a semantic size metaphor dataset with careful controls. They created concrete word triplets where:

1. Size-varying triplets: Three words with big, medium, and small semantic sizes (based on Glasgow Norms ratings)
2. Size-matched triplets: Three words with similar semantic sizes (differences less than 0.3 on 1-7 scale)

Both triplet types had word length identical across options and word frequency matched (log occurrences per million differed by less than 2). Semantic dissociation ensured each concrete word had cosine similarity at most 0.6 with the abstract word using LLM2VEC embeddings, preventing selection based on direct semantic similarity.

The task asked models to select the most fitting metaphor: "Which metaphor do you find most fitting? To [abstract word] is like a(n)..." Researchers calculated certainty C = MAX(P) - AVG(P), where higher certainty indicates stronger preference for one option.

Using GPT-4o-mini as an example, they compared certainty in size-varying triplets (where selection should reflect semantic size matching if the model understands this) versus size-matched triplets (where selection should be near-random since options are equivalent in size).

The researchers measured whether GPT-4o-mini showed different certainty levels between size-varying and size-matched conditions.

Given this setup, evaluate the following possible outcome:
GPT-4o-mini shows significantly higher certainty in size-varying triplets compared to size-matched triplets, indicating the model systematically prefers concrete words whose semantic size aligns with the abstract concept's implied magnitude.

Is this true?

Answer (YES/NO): YES